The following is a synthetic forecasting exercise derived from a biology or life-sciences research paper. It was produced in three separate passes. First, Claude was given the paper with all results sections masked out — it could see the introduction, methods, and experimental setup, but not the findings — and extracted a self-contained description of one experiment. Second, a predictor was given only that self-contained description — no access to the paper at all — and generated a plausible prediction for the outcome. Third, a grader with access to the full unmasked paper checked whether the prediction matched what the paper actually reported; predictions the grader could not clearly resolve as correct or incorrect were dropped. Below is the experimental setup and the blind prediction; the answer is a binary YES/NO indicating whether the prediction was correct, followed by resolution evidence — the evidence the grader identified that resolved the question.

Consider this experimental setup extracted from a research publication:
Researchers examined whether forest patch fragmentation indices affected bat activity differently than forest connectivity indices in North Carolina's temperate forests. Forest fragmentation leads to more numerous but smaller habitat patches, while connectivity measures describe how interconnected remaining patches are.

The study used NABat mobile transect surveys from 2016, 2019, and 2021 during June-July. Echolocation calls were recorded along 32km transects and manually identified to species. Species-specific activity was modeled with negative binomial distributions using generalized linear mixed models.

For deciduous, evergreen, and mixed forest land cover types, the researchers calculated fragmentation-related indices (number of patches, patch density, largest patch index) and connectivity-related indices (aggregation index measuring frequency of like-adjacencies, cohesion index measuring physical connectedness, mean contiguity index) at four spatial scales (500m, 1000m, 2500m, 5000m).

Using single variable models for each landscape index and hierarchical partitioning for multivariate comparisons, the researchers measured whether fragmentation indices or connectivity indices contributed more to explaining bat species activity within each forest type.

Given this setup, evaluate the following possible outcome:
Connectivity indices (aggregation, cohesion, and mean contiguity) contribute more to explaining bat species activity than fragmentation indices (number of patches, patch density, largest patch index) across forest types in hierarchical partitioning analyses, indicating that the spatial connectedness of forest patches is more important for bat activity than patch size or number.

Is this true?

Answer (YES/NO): NO